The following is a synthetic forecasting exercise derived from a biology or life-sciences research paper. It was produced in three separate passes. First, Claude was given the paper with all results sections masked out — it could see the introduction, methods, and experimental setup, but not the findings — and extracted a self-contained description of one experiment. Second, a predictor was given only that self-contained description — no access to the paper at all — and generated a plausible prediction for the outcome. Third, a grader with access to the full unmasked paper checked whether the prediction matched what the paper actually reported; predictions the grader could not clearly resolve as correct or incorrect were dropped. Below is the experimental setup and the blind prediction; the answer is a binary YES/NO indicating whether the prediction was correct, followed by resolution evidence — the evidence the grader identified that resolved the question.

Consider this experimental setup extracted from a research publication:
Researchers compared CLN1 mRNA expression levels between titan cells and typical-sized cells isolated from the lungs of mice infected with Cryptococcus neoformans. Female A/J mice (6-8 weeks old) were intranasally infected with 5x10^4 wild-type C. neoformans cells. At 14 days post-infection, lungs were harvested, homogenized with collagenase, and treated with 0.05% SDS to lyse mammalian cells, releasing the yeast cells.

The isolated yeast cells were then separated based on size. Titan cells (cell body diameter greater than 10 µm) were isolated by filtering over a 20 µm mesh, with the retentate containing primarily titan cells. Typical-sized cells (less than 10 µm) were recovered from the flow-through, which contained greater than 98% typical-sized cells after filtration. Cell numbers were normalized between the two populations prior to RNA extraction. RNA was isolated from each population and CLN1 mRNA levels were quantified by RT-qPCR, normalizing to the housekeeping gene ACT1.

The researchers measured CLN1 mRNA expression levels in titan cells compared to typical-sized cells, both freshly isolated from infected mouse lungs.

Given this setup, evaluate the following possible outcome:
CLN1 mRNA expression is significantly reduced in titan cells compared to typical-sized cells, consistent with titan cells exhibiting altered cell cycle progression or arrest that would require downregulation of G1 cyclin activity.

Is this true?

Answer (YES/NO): YES